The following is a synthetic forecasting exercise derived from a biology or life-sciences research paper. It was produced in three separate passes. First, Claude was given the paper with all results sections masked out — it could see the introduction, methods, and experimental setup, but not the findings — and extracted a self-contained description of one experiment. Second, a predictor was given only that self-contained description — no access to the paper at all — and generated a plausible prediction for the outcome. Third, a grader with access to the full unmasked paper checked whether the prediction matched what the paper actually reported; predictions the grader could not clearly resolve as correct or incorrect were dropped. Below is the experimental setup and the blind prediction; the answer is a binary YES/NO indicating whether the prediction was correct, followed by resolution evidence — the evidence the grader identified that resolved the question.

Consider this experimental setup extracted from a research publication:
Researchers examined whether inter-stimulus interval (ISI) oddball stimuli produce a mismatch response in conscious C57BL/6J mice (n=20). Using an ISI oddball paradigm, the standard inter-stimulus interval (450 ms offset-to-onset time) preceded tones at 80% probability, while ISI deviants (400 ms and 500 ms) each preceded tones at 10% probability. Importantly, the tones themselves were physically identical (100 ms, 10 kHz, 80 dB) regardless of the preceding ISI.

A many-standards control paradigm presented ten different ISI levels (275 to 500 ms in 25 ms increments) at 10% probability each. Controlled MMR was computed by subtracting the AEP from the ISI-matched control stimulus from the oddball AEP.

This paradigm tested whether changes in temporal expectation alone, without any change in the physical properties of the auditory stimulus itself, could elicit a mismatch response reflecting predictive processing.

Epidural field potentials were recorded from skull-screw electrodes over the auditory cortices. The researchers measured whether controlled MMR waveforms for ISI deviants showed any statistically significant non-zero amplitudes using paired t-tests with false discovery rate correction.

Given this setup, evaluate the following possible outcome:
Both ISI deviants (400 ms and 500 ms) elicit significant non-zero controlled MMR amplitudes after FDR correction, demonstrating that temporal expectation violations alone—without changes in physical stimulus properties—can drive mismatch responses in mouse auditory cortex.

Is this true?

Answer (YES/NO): NO